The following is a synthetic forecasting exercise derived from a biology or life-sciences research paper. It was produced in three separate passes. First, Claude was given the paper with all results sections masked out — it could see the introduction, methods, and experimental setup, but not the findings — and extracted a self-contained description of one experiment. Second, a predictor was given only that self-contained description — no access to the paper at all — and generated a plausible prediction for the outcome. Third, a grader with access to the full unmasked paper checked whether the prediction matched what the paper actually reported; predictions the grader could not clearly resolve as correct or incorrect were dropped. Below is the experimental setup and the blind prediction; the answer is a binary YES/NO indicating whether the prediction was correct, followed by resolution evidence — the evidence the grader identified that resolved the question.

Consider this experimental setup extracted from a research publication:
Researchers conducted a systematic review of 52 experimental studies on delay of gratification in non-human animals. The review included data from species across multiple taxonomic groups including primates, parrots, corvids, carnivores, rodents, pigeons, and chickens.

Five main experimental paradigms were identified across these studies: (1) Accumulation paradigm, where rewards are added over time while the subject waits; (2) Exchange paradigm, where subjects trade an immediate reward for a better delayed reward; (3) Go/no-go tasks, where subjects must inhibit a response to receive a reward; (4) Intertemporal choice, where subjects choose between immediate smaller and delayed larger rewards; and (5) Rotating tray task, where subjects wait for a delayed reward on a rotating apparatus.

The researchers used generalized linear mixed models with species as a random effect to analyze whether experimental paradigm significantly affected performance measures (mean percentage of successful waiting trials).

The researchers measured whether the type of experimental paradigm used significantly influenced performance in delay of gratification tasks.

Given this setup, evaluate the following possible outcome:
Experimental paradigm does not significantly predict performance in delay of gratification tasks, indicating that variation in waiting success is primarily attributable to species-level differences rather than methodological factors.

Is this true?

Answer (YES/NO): NO